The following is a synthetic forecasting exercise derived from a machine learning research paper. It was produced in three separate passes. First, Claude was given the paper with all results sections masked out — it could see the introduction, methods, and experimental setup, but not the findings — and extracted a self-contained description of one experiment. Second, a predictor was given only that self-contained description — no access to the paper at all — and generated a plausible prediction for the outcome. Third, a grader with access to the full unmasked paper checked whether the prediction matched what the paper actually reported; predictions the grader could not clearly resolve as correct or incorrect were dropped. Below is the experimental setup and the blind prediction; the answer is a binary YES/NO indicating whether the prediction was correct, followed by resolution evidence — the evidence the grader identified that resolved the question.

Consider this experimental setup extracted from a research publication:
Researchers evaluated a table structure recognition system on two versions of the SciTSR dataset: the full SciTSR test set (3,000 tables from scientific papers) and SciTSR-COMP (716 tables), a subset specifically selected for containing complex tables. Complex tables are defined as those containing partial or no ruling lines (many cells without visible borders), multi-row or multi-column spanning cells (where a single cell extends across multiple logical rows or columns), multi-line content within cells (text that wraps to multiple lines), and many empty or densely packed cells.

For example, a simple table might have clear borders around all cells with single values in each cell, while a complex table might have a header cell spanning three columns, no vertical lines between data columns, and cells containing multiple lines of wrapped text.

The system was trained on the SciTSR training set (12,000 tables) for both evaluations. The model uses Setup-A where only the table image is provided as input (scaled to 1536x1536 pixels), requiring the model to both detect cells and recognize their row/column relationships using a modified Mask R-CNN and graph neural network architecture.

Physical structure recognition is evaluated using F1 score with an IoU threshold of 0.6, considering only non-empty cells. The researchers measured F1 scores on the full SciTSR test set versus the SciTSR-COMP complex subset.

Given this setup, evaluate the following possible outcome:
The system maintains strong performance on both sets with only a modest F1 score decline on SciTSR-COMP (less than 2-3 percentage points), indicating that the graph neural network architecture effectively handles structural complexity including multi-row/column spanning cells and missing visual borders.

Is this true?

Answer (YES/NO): NO